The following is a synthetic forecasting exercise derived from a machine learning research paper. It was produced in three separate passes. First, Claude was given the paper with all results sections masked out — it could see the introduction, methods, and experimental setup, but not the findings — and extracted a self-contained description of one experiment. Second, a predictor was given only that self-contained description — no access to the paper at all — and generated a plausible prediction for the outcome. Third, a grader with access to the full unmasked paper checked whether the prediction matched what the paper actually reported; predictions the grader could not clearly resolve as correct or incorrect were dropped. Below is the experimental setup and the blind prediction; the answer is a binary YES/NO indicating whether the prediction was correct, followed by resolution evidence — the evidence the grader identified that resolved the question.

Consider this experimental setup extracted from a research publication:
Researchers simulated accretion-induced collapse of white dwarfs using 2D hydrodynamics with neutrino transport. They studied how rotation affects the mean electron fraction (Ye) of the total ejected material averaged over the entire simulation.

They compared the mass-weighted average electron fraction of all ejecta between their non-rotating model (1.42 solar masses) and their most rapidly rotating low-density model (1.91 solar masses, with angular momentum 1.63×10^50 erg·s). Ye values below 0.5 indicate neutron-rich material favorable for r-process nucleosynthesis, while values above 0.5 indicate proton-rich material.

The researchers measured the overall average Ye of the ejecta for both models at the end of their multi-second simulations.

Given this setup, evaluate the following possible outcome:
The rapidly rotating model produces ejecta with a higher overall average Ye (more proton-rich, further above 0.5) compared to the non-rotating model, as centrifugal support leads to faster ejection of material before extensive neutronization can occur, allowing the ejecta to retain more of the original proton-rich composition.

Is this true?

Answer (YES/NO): NO